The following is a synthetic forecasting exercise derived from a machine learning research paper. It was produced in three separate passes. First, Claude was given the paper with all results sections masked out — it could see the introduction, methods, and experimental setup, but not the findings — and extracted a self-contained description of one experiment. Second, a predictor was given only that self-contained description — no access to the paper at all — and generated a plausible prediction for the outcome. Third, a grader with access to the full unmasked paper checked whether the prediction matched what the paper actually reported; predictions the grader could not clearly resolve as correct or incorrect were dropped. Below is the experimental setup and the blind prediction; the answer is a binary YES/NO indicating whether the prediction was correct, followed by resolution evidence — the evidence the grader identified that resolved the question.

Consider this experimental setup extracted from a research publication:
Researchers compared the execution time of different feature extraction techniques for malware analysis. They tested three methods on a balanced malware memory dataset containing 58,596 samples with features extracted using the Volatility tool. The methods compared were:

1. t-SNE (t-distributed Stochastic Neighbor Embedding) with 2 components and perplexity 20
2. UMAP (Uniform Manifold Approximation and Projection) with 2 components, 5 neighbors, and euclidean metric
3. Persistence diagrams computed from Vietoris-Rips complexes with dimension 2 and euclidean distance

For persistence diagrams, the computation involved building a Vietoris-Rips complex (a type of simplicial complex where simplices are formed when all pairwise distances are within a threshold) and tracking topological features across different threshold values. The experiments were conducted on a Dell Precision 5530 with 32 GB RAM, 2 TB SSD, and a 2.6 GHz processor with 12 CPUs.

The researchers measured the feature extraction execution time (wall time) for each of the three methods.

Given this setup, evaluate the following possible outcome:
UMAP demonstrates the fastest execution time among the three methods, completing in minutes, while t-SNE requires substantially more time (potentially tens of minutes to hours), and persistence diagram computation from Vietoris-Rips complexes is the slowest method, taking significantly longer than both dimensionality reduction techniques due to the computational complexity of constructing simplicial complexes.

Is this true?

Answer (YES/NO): NO